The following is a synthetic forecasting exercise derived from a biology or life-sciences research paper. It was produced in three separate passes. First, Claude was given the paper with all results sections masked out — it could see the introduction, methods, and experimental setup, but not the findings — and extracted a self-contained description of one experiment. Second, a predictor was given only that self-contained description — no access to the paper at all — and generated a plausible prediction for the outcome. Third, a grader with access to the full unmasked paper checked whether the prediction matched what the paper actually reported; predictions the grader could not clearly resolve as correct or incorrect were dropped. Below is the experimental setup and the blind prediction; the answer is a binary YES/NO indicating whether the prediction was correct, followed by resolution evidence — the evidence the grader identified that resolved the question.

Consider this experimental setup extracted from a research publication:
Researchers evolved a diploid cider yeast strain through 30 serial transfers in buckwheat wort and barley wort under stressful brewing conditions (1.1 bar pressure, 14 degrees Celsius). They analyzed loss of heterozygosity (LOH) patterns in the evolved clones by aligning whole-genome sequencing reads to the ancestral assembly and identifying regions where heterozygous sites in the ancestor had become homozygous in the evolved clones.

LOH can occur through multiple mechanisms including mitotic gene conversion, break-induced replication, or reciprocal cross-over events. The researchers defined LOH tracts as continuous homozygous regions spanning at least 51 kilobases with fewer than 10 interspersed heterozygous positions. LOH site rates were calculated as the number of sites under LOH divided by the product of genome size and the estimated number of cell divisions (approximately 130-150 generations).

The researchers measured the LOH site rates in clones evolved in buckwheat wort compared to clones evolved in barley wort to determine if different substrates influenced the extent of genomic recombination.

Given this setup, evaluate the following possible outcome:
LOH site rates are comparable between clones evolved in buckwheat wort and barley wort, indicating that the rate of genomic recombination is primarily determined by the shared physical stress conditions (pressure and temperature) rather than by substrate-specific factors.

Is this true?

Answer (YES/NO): YES